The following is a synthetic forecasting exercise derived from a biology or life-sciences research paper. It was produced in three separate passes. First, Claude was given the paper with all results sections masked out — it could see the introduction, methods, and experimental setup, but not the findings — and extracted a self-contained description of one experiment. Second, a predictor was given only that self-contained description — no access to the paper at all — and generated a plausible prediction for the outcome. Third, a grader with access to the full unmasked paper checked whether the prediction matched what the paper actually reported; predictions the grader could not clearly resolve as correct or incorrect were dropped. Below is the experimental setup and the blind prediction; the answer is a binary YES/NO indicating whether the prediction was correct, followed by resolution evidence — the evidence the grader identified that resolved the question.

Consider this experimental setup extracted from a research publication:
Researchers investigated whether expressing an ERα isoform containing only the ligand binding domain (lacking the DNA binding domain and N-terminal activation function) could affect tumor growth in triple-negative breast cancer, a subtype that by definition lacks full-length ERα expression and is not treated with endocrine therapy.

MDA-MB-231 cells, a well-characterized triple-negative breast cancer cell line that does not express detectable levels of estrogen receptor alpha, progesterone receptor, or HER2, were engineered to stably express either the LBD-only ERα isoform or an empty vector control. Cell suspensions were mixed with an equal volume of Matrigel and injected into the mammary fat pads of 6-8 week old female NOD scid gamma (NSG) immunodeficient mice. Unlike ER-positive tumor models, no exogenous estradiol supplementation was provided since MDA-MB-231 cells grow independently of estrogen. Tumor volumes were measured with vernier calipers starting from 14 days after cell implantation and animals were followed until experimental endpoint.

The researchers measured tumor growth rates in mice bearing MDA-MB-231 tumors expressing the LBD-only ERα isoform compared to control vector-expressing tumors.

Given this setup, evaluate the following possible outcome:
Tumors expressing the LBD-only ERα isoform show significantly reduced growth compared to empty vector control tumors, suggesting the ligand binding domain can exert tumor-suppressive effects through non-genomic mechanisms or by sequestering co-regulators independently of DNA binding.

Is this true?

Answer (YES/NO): NO